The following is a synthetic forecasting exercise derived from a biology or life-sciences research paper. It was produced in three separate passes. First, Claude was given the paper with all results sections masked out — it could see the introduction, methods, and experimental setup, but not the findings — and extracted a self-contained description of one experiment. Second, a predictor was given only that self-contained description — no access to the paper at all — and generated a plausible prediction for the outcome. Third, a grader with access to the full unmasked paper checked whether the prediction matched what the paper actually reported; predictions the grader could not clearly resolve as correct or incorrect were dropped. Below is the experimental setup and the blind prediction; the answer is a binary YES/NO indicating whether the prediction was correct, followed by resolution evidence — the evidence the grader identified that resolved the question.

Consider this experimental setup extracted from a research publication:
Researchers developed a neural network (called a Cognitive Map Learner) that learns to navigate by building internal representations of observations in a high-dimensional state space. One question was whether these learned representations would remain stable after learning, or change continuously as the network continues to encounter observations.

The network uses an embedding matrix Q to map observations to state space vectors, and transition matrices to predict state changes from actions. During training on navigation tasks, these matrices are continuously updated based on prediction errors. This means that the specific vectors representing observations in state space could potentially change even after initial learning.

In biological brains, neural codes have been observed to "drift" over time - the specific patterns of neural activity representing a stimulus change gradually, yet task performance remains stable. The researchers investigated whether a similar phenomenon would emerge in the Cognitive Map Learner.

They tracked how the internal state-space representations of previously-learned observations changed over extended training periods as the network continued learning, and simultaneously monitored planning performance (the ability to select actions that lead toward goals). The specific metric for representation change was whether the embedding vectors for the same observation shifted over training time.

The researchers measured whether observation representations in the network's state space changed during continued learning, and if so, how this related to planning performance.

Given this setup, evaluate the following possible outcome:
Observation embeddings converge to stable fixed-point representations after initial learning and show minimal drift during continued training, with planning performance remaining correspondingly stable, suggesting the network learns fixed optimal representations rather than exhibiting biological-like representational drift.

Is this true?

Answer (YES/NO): NO